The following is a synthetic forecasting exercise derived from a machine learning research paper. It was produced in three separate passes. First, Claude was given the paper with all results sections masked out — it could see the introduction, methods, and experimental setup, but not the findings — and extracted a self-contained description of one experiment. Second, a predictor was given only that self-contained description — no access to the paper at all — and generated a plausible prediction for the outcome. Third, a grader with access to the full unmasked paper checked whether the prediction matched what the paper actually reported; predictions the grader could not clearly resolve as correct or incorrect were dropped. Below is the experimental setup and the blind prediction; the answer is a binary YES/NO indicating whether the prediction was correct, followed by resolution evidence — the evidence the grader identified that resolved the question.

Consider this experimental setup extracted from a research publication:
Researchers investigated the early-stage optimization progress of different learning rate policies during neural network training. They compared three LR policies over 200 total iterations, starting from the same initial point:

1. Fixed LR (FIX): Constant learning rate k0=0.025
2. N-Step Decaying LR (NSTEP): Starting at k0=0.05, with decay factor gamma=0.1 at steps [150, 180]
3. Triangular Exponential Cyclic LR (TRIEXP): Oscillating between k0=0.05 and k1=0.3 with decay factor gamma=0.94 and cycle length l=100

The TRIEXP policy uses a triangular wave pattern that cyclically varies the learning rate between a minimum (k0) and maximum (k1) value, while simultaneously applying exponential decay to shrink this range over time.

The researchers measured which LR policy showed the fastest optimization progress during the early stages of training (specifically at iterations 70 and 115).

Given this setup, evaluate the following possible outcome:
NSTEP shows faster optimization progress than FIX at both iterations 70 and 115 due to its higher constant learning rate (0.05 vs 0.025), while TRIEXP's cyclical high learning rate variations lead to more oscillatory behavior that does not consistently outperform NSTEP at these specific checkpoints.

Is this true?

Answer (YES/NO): NO